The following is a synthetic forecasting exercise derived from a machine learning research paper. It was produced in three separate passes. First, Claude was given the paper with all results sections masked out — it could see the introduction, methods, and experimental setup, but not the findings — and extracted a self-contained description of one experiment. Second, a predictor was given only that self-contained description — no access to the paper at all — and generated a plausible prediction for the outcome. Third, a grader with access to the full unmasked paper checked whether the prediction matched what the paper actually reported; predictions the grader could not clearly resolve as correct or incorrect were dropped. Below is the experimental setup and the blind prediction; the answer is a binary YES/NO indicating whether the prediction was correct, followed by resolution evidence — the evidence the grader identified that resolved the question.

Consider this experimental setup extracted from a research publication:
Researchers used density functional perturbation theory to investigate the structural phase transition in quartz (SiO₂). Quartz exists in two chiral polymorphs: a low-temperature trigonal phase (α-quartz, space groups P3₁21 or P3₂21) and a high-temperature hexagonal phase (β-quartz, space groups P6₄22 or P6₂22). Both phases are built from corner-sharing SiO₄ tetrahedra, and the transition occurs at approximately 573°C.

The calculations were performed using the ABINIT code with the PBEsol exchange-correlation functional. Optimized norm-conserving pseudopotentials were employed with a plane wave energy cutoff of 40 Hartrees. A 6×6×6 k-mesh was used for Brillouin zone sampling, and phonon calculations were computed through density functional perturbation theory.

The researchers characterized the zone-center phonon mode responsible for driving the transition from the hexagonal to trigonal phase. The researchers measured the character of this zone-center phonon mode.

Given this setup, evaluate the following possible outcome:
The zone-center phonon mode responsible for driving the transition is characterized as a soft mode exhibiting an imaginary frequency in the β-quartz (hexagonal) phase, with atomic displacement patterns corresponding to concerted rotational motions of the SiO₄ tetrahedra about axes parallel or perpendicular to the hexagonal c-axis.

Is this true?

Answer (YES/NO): YES